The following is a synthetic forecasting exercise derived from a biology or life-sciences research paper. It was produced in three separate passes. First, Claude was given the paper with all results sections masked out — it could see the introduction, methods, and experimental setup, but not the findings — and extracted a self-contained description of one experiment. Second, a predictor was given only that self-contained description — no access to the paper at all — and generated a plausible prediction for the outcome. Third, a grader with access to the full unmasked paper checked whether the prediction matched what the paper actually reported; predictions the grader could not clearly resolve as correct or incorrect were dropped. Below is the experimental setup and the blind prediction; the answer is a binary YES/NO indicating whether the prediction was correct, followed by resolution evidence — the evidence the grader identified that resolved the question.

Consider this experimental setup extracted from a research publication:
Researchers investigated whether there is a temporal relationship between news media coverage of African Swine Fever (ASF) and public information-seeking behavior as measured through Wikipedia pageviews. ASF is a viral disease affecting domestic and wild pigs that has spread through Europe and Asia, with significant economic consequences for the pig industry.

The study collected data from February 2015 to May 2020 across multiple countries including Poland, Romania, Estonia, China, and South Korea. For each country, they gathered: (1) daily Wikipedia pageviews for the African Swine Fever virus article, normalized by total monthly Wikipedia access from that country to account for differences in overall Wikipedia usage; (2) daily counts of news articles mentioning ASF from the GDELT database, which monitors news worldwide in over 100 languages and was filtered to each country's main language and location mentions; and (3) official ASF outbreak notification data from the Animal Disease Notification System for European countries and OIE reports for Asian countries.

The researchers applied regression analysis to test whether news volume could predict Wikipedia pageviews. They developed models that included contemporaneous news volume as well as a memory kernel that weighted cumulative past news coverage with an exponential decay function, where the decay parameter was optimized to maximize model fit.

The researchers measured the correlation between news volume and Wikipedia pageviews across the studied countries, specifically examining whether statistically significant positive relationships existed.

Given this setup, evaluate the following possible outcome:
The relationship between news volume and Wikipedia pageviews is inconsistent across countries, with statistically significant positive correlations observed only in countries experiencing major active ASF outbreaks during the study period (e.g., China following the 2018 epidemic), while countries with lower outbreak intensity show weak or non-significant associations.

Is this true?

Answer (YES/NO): NO